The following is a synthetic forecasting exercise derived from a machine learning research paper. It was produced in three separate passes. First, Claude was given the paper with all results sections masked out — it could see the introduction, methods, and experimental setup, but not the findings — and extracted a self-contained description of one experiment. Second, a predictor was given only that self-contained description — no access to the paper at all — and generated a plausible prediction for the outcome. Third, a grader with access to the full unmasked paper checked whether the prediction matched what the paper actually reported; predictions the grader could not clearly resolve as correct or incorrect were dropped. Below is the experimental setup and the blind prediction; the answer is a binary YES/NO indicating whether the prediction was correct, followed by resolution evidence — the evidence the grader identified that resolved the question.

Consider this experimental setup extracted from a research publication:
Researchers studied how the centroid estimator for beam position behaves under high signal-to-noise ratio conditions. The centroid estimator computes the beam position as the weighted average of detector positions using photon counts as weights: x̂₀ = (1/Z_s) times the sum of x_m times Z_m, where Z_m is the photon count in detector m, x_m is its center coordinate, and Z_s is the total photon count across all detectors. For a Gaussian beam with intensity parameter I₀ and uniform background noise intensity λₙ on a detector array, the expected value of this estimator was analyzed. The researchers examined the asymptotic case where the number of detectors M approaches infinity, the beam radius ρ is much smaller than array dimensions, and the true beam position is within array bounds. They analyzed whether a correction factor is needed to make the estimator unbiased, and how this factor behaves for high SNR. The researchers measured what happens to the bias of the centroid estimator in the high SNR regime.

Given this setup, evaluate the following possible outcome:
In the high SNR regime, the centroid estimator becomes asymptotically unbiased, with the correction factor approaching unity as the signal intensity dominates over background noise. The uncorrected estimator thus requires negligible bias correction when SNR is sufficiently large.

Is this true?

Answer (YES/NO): YES